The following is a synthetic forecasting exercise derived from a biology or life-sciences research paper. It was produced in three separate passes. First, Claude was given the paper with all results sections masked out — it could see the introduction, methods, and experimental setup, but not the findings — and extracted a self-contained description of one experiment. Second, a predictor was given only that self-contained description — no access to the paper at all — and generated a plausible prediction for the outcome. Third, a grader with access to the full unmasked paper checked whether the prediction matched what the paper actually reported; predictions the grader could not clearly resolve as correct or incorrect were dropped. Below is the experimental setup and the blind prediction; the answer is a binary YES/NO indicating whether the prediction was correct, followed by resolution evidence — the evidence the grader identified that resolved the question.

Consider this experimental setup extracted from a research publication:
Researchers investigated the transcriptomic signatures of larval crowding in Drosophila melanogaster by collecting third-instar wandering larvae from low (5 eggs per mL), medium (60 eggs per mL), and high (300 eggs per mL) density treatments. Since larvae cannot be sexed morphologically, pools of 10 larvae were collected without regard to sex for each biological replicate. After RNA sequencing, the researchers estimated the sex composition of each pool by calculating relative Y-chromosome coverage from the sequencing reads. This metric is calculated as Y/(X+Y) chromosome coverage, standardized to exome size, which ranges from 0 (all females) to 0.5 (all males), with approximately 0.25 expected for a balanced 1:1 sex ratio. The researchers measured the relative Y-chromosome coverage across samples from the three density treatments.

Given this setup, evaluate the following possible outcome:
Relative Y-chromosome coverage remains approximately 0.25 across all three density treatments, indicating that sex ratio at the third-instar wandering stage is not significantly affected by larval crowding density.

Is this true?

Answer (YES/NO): NO